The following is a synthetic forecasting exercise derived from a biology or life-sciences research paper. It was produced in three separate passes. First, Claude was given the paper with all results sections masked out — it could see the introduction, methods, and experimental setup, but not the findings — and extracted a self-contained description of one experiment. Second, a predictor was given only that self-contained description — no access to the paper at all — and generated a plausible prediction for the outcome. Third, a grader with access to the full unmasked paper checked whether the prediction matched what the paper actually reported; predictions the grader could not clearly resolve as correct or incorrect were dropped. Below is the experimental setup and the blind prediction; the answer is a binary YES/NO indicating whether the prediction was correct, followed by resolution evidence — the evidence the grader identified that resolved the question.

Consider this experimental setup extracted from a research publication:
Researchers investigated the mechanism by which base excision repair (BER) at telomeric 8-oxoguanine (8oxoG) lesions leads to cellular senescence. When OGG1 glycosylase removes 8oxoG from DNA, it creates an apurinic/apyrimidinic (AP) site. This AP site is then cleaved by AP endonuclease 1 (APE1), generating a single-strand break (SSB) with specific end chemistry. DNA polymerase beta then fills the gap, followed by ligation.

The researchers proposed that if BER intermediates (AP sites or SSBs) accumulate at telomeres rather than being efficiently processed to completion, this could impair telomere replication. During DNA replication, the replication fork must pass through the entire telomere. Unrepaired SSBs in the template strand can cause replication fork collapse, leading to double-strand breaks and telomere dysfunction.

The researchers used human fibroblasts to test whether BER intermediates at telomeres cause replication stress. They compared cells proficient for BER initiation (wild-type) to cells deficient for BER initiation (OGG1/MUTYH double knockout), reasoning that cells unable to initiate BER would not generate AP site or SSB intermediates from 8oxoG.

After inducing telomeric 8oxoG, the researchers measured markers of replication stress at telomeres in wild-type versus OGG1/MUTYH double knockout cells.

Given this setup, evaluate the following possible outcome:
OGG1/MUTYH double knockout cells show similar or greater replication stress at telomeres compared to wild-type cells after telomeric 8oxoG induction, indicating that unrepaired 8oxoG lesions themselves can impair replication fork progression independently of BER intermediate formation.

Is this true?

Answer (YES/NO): NO